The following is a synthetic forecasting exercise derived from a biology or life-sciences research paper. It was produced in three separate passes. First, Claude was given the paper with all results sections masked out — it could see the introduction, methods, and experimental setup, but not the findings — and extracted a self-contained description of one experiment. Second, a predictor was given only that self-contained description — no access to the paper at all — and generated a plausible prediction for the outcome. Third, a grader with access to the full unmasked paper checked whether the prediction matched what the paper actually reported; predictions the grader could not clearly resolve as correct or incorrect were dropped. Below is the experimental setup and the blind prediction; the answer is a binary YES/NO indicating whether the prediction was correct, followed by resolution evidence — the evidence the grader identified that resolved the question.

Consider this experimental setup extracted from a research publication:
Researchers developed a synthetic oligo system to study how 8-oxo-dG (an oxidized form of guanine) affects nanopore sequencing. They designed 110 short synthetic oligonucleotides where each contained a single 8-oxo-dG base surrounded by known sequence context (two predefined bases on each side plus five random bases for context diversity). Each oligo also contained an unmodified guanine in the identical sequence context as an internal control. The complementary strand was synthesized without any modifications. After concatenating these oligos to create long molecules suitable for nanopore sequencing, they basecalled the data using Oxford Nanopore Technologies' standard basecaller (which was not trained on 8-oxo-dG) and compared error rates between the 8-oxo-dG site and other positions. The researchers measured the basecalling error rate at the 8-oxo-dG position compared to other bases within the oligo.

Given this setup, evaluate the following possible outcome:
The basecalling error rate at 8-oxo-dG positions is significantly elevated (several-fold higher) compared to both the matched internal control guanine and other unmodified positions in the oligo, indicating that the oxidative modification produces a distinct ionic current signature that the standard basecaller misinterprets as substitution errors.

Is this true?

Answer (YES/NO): YES